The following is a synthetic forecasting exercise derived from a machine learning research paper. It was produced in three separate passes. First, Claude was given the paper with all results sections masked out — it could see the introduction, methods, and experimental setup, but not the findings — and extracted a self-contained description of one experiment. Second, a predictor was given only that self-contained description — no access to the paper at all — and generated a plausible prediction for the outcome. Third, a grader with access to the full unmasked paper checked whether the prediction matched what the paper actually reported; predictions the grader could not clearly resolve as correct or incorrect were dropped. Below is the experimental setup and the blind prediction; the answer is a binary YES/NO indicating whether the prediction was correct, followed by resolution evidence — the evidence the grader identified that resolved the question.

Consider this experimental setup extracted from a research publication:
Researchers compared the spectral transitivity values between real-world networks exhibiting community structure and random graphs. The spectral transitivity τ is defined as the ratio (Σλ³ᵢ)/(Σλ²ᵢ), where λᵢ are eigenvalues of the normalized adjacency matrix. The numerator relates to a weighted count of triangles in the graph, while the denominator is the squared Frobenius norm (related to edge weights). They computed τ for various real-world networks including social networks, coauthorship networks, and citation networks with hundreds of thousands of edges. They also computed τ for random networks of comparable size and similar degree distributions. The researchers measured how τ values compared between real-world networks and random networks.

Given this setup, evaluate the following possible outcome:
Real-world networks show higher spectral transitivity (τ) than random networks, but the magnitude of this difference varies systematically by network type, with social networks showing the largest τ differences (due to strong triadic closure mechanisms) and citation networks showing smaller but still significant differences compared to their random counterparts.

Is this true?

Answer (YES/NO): NO